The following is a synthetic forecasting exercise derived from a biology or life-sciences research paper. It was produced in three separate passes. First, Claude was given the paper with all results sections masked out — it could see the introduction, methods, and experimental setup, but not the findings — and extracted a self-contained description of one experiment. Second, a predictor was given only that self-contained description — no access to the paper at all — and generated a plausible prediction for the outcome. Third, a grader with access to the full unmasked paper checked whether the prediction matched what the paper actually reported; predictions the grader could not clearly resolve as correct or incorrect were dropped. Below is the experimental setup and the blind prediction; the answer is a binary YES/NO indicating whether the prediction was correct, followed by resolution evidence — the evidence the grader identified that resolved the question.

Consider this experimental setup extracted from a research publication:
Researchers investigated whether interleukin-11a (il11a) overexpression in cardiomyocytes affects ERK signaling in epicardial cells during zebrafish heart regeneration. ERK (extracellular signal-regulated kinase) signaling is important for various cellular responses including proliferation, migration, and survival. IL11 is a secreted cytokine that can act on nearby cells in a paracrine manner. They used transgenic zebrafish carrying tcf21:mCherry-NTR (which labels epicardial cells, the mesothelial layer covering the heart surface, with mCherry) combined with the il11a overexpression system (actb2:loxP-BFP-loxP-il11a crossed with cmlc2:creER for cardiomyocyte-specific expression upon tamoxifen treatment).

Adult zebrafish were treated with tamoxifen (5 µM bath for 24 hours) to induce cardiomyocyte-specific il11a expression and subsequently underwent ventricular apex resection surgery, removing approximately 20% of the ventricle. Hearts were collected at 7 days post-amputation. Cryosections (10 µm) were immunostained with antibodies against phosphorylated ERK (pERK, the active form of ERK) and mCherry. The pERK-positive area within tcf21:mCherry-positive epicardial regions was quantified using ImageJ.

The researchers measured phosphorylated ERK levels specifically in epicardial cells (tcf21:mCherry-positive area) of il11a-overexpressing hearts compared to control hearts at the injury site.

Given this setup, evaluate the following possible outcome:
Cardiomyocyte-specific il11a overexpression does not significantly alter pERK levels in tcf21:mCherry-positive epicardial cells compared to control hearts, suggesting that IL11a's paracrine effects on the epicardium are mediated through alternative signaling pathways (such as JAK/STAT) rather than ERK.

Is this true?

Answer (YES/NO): NO